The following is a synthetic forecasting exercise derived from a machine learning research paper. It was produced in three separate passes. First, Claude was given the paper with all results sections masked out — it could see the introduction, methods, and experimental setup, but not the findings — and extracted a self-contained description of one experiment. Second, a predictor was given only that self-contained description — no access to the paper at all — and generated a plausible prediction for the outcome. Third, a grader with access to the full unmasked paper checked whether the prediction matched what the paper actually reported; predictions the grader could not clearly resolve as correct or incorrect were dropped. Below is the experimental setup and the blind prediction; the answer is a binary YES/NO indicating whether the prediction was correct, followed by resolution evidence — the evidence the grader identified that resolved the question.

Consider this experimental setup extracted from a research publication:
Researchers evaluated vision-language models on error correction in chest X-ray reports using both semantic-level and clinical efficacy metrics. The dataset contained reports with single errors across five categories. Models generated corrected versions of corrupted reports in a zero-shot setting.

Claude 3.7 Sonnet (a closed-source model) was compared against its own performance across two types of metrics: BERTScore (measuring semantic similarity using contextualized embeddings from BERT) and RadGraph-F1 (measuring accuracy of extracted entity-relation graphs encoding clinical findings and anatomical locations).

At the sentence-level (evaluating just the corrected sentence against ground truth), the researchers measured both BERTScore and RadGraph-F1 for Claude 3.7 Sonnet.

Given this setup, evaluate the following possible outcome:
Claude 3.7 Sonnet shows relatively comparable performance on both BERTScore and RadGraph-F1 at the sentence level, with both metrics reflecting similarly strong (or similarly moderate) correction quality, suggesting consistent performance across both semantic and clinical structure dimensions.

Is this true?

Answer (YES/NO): NO